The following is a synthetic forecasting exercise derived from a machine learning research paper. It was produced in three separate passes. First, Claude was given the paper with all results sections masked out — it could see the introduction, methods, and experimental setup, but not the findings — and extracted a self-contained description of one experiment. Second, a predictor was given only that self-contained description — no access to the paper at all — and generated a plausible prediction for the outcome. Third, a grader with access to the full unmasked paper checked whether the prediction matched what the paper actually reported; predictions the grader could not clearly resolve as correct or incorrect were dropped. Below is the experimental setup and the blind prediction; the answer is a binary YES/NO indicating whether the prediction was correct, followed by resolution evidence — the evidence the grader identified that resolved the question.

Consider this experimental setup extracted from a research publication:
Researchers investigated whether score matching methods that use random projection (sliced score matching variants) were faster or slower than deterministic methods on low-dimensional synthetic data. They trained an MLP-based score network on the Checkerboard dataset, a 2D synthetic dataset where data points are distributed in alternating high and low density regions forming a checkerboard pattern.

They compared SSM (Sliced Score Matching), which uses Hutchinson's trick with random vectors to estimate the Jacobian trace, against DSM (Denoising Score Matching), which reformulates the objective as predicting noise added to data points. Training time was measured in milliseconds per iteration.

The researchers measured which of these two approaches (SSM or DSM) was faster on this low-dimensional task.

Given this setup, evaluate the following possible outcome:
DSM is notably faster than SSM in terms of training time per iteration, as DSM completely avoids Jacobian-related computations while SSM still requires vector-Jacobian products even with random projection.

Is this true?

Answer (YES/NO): YES